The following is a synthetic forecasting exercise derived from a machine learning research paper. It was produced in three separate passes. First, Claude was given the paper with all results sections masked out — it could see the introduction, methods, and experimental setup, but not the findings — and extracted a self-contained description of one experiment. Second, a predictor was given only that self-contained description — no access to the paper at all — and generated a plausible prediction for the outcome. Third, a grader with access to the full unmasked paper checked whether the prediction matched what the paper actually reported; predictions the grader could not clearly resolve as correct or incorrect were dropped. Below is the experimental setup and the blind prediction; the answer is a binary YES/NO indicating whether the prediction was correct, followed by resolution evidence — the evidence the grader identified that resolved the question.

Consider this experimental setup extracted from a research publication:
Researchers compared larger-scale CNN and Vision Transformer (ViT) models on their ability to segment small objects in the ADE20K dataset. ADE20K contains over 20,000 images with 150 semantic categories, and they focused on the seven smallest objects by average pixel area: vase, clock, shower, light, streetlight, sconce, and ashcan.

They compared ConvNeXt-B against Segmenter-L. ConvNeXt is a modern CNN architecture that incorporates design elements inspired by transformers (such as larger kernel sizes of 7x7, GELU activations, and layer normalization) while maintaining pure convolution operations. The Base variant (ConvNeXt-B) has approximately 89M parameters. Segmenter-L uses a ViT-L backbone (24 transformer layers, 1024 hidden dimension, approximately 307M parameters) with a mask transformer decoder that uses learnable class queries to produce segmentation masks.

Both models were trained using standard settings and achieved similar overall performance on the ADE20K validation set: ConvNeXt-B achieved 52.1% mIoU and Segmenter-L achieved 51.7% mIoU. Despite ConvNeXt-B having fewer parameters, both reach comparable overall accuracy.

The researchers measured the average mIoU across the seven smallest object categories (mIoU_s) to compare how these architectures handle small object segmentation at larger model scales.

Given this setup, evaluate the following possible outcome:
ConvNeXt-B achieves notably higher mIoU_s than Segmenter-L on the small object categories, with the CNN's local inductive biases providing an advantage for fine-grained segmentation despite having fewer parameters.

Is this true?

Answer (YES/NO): YES